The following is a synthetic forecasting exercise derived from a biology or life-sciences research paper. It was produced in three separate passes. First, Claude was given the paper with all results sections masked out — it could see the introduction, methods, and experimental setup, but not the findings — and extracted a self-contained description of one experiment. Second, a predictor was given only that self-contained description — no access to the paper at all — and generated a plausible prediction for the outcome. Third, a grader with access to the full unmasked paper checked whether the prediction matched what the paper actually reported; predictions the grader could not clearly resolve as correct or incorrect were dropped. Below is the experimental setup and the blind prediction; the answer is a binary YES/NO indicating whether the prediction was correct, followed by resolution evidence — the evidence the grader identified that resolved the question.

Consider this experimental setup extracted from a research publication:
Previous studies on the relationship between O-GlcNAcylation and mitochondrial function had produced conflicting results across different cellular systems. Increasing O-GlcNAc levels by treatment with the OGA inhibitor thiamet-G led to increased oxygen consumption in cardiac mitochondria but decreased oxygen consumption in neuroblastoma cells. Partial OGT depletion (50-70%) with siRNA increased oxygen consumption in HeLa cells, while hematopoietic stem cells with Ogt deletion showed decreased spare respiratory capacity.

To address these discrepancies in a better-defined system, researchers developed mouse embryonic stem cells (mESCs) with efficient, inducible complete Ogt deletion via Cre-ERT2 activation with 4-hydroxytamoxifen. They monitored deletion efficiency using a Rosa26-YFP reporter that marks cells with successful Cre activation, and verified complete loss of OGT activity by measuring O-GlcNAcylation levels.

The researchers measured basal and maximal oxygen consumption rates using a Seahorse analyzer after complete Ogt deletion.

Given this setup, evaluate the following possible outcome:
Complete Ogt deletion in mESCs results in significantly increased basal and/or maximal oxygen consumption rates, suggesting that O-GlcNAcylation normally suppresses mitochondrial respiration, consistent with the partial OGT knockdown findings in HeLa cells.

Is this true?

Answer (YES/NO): YES